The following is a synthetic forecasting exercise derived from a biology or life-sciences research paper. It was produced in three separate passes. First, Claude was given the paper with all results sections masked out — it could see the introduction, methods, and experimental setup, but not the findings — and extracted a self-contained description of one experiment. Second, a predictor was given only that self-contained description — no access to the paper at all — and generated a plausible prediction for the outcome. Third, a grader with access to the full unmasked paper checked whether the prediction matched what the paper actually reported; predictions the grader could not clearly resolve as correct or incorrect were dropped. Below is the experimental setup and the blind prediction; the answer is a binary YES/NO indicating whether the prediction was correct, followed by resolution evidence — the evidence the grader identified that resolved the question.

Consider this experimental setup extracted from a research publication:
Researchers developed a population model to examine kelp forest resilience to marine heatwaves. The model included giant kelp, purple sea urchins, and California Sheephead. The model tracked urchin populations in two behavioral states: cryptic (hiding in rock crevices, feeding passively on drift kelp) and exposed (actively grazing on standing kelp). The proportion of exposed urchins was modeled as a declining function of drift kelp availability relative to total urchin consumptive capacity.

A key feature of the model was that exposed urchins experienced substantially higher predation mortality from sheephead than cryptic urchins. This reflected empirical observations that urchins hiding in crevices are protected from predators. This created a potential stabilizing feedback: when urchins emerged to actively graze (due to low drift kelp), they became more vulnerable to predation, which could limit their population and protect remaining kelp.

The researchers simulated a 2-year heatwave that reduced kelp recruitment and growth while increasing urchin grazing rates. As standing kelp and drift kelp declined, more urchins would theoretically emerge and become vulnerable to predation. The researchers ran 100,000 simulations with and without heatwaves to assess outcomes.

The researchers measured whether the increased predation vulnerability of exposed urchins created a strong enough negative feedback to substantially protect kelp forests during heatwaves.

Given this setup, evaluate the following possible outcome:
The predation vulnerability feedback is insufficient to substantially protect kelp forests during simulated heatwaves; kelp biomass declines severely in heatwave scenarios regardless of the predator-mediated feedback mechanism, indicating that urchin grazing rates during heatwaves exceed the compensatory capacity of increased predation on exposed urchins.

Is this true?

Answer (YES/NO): YES